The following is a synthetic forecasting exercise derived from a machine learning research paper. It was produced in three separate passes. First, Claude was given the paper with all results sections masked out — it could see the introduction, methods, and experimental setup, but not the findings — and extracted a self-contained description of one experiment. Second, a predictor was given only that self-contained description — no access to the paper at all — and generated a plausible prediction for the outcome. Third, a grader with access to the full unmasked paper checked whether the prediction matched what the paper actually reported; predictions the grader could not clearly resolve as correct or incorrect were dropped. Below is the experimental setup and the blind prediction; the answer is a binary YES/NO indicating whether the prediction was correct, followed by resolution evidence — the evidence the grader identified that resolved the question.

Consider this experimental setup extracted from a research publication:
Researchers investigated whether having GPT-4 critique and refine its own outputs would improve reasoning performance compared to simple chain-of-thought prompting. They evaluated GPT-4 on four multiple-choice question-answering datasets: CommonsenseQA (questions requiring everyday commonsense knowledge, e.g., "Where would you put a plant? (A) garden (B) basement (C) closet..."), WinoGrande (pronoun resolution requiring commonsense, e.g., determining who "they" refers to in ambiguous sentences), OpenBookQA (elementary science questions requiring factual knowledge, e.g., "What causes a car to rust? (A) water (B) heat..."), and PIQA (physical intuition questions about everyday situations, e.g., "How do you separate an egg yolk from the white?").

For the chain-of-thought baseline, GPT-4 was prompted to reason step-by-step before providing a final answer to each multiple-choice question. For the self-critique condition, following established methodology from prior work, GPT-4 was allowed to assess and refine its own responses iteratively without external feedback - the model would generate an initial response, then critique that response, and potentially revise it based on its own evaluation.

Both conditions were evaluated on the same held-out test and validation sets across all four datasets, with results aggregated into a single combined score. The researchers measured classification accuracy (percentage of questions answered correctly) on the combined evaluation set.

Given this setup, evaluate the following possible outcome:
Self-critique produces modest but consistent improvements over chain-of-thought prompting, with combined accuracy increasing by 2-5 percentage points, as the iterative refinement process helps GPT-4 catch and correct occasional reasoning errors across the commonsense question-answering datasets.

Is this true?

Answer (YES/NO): NO